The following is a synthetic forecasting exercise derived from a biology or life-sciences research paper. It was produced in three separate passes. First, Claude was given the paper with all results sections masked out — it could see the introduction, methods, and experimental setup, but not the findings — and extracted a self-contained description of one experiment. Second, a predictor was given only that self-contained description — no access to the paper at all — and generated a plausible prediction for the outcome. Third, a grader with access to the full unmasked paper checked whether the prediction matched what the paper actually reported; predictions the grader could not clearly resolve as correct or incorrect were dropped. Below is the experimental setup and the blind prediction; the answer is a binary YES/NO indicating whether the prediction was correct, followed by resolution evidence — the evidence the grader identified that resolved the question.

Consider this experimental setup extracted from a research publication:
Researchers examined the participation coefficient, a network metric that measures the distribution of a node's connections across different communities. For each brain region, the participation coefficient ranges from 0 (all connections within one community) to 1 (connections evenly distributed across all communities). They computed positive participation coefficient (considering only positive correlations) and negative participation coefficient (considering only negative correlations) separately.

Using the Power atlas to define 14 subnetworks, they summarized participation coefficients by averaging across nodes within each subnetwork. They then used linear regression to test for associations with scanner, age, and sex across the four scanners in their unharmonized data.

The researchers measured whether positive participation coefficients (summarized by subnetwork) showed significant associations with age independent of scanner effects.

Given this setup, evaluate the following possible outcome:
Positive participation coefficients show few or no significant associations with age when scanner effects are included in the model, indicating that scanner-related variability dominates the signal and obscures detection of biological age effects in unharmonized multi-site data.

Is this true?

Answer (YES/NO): NO